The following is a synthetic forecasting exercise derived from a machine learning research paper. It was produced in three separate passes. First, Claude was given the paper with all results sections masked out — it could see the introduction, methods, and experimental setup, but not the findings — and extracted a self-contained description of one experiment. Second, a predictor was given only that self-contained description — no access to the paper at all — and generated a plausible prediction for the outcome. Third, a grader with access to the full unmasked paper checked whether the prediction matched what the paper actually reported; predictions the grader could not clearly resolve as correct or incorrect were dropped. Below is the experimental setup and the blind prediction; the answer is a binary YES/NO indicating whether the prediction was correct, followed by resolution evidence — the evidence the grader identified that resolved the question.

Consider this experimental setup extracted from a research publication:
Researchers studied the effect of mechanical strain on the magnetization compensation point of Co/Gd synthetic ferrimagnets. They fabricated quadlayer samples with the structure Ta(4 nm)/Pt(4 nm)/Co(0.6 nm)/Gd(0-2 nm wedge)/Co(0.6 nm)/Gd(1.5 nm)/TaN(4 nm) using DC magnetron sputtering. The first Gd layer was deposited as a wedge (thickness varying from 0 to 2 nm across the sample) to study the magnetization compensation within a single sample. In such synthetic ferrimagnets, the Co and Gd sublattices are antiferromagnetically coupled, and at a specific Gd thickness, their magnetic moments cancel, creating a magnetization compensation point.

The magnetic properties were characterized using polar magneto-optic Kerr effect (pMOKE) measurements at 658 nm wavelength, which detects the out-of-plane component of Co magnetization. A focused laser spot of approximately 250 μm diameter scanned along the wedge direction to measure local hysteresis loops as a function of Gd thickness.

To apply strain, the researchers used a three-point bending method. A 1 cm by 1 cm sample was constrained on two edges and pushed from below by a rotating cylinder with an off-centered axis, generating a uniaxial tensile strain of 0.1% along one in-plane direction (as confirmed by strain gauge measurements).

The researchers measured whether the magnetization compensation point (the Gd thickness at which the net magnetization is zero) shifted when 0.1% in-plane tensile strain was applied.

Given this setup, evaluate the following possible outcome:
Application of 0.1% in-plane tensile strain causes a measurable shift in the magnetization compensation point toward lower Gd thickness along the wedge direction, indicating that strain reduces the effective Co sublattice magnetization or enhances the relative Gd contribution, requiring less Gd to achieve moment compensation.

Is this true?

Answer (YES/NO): NO